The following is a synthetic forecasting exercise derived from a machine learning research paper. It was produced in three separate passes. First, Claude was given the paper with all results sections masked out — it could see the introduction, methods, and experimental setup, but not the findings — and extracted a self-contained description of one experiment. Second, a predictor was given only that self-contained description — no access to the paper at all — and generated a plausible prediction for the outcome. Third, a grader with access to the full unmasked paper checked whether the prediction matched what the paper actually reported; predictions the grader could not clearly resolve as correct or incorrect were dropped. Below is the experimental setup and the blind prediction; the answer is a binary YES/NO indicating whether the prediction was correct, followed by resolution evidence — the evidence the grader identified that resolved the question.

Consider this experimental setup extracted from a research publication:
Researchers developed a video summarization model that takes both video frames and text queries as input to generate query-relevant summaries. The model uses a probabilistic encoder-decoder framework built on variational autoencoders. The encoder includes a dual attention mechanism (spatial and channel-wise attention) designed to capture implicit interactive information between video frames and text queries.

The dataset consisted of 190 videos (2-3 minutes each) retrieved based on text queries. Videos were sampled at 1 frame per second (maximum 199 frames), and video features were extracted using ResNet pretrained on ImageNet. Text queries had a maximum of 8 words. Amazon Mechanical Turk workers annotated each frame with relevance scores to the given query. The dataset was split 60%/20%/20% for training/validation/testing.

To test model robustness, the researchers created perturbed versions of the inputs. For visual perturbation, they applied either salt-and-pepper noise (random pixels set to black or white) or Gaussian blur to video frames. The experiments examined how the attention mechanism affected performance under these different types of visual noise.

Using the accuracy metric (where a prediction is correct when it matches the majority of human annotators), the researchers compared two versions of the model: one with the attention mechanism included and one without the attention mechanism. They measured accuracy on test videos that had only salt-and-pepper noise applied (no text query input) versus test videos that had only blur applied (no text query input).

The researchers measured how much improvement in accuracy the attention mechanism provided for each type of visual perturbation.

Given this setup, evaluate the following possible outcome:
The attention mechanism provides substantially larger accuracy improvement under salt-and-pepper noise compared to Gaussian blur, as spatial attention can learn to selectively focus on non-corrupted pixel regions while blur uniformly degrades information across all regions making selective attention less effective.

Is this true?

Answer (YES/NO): NO